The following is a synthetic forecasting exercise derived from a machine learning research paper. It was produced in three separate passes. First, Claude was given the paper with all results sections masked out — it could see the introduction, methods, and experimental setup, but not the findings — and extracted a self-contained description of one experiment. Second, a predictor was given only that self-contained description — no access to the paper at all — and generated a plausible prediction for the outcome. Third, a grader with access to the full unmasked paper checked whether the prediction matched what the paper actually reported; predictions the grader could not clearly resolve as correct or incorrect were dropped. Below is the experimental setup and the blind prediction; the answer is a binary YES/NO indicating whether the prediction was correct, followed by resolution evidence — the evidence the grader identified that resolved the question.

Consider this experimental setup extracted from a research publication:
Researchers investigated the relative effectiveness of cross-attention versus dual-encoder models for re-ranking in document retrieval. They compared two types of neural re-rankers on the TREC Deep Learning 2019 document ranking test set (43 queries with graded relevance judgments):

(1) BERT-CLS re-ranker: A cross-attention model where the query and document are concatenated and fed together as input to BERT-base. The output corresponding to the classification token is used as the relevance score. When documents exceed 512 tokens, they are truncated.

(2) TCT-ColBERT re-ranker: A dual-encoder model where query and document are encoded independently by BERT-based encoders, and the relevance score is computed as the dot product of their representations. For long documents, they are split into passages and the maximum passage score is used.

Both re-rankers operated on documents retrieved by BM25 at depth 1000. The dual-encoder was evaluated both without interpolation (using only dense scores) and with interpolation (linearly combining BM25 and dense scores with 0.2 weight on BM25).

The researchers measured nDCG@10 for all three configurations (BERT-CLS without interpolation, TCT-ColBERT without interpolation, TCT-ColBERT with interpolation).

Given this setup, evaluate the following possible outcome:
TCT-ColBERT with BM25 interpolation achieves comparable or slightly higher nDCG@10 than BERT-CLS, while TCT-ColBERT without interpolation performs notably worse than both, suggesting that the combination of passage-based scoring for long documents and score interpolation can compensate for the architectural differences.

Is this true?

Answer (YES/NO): NO